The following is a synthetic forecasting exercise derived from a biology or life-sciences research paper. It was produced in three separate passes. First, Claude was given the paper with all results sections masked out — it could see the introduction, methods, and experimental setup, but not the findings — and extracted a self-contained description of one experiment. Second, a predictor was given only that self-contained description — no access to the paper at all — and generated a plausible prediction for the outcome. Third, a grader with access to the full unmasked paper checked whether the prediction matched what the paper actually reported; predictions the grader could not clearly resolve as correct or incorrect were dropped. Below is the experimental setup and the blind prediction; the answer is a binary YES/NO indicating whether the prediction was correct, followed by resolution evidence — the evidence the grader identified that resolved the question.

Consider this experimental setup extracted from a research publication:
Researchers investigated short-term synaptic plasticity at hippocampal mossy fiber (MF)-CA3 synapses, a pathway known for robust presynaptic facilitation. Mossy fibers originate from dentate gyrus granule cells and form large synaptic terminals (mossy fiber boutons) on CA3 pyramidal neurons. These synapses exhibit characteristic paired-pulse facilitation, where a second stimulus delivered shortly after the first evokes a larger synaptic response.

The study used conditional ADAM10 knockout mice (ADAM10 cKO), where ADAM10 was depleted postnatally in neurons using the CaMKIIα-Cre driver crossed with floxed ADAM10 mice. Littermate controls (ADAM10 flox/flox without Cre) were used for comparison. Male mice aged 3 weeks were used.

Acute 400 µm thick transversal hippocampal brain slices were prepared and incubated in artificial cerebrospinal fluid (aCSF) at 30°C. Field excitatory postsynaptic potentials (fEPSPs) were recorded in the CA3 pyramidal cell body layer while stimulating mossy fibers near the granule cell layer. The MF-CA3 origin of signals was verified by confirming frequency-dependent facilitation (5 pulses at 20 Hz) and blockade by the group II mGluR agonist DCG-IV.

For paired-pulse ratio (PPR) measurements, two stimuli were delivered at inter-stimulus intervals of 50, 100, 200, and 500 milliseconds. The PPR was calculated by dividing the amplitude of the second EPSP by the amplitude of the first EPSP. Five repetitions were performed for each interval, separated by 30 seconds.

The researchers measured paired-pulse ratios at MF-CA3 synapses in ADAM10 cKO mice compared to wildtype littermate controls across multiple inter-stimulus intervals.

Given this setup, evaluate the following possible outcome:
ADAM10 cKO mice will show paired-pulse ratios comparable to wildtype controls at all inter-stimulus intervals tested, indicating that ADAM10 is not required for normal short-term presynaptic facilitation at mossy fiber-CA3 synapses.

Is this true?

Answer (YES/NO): NO